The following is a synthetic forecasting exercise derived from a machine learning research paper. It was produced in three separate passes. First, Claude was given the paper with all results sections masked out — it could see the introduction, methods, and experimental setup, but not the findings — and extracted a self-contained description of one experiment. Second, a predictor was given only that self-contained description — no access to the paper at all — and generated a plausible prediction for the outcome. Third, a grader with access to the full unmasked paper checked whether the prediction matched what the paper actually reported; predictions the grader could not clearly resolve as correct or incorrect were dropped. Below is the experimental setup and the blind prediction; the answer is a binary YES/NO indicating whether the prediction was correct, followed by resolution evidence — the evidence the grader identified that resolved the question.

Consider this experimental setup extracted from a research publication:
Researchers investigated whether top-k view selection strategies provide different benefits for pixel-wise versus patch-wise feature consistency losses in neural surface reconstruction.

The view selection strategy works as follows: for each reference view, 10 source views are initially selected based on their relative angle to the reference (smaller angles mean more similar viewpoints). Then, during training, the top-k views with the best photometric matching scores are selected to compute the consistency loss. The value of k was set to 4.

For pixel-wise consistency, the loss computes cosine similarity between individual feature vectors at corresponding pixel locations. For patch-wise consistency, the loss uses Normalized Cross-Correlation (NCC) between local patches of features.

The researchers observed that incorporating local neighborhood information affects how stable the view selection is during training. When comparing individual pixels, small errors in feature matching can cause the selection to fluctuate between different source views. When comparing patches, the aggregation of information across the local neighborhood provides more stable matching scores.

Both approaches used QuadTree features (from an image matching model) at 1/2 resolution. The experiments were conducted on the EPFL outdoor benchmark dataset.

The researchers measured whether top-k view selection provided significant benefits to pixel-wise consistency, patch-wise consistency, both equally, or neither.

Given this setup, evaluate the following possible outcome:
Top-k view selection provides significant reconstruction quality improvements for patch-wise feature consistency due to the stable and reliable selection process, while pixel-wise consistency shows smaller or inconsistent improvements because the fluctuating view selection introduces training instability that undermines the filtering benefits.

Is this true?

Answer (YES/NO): NO